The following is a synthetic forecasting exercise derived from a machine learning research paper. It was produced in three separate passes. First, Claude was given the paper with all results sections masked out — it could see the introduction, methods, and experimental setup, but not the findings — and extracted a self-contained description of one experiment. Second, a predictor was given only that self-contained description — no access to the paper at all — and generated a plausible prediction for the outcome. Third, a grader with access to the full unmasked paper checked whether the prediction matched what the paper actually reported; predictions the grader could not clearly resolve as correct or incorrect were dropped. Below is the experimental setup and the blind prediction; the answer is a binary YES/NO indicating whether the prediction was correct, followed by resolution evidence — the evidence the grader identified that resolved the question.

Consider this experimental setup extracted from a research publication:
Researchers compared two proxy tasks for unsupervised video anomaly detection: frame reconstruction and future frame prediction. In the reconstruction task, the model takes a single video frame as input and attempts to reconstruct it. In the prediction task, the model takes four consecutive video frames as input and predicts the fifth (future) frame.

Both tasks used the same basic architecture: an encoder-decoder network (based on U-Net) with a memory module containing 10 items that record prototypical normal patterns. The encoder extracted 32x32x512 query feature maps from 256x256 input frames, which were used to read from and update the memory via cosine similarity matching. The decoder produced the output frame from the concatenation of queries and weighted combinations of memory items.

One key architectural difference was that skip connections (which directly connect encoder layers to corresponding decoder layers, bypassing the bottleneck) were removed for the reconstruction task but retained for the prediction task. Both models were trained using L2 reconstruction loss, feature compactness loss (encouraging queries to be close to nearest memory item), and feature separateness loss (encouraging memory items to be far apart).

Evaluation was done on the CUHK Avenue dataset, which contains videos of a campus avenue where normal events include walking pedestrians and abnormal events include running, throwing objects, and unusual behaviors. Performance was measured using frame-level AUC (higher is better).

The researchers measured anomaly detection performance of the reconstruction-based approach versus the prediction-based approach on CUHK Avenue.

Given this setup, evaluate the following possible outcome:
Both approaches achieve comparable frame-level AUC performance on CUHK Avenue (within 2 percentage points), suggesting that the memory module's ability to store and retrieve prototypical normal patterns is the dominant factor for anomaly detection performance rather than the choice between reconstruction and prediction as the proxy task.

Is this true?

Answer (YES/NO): NO